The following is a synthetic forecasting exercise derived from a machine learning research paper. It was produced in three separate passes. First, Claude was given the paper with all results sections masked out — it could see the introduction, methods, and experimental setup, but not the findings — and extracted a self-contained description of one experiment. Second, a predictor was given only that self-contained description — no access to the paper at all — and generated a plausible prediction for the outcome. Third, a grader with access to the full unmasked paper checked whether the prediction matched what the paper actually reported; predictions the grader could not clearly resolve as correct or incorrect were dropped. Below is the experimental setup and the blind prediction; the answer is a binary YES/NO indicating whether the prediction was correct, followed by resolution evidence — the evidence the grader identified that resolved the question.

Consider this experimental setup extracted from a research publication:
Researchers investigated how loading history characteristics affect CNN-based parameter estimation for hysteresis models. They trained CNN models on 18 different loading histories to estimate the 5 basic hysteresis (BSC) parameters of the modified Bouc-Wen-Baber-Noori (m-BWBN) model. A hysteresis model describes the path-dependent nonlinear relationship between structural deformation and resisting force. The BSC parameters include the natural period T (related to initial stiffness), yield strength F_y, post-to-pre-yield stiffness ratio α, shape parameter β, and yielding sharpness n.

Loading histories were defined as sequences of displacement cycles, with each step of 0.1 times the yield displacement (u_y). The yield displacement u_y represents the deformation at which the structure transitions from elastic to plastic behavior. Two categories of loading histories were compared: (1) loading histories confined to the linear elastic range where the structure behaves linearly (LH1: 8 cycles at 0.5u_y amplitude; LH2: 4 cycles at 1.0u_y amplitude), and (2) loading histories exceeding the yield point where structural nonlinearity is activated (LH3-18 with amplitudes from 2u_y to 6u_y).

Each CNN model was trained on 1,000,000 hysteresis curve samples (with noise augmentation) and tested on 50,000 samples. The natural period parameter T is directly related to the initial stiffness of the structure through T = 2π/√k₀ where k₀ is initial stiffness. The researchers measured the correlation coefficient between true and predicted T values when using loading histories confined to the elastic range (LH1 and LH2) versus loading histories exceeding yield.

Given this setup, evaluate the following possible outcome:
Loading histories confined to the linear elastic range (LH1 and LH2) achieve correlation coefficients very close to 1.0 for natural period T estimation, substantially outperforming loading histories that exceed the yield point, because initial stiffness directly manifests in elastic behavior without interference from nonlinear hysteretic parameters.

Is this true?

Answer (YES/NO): NO